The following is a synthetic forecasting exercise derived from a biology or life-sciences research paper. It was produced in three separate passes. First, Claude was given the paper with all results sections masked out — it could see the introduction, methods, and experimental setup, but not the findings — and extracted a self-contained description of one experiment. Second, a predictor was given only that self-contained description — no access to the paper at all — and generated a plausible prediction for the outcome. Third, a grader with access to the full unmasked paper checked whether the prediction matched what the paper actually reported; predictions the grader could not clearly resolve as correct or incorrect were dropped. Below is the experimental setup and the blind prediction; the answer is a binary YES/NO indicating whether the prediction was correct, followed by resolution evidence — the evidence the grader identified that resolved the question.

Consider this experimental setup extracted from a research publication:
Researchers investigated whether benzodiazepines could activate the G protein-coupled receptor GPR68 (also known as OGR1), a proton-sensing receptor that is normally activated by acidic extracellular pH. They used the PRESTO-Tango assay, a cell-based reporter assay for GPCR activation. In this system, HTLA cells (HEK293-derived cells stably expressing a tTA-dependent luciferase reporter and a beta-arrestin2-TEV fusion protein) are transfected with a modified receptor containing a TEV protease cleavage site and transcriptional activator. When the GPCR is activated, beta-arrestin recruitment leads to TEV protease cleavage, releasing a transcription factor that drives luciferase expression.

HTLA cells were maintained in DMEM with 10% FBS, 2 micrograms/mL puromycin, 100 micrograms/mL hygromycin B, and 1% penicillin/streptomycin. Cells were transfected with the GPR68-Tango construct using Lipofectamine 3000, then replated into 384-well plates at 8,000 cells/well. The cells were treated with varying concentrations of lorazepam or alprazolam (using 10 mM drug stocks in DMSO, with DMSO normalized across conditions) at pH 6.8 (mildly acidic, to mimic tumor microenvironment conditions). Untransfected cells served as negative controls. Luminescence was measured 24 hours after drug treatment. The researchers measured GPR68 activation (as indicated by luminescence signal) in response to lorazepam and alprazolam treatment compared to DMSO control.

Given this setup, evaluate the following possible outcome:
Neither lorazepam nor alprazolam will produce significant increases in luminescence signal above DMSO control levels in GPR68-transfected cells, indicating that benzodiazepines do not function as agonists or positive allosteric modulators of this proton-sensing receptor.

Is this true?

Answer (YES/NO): NO